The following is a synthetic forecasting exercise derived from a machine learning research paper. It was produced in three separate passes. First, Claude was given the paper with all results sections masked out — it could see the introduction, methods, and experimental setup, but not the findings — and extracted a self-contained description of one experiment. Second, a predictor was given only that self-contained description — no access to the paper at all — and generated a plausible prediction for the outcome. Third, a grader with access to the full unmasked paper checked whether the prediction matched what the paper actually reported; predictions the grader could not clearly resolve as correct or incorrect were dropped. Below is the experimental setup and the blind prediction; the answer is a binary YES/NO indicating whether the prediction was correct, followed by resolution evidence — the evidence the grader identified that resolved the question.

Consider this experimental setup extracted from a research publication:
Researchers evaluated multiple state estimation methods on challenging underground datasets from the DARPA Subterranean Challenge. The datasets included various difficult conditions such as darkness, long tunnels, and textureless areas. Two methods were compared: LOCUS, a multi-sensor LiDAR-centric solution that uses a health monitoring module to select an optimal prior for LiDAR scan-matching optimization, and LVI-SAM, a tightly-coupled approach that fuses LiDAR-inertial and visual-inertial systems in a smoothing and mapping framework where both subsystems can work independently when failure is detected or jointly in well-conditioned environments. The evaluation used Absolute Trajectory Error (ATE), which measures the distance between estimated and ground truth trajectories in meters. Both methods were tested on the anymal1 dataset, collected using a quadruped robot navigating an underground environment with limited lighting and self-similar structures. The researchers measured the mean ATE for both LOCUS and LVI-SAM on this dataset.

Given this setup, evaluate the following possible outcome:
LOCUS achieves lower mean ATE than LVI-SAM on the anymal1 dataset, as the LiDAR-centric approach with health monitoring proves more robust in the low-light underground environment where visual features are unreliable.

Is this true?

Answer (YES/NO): YES